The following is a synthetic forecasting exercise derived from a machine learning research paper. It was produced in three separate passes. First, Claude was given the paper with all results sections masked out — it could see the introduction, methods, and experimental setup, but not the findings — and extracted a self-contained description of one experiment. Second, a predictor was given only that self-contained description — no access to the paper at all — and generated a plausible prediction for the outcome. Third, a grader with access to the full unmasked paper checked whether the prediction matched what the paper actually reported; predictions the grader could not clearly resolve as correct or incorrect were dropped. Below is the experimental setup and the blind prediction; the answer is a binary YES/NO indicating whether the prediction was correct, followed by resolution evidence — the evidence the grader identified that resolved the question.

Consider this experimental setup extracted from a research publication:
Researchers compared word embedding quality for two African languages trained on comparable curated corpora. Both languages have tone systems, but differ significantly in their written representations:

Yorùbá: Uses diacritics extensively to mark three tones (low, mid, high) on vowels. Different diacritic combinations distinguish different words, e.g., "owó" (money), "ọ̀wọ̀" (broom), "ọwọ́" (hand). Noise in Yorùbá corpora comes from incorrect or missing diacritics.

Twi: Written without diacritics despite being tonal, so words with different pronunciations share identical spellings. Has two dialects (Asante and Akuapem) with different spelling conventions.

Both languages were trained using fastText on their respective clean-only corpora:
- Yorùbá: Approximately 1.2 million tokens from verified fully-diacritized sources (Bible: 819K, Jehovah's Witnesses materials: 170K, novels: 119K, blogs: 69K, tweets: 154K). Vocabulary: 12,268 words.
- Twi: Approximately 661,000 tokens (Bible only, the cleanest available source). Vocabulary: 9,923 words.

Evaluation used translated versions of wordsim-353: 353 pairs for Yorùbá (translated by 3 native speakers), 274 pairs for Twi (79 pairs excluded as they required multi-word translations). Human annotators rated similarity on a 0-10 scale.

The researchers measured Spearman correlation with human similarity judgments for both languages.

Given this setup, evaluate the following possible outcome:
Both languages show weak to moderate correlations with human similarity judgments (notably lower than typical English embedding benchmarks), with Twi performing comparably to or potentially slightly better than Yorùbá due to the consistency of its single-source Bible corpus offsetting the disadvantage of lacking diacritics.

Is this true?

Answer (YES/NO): YES